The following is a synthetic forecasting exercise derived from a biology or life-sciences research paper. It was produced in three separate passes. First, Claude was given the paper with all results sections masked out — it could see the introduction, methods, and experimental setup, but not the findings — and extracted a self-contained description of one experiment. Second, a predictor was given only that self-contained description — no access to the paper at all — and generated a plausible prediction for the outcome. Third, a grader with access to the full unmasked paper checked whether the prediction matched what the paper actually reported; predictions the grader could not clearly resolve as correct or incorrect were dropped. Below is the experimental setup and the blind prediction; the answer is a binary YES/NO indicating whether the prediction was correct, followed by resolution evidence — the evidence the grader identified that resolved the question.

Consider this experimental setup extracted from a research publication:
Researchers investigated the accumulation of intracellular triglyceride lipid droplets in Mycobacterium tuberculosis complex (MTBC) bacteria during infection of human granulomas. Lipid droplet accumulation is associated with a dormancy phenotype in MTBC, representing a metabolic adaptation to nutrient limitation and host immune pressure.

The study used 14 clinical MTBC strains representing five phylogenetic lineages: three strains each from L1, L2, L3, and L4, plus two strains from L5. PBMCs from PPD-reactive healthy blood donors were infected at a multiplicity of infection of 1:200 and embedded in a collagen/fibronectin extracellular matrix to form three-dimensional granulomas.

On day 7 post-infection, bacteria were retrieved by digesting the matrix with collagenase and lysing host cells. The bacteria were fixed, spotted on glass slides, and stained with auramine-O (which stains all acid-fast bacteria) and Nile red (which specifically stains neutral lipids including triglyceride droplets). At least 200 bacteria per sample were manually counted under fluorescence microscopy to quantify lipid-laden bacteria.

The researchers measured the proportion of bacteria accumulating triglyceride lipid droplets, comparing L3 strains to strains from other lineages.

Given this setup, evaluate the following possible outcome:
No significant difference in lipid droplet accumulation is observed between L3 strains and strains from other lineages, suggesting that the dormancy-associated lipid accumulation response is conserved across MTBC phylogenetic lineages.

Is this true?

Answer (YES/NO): NO